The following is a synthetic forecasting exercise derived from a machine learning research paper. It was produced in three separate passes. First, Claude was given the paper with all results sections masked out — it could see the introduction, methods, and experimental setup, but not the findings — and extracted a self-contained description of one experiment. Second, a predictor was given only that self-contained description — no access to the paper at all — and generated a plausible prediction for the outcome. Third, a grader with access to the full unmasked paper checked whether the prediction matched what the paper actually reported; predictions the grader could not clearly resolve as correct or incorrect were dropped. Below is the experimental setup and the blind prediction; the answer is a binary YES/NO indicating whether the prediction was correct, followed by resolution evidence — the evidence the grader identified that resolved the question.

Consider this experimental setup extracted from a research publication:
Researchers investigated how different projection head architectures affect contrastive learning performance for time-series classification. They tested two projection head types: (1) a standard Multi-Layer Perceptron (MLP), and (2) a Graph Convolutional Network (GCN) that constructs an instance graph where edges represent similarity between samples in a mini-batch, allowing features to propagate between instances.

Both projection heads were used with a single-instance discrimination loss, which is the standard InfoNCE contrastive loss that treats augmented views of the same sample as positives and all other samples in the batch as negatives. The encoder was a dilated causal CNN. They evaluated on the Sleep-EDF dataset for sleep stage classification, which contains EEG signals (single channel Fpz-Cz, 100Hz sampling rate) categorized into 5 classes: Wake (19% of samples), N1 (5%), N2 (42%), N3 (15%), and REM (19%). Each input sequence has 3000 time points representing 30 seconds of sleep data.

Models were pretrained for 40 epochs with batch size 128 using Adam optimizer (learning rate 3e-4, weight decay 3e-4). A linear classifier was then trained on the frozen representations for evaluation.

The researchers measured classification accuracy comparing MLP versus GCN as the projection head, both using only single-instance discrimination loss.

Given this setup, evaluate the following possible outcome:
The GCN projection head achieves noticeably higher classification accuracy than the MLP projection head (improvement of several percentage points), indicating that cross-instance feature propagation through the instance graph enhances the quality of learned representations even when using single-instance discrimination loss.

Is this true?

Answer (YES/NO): NO